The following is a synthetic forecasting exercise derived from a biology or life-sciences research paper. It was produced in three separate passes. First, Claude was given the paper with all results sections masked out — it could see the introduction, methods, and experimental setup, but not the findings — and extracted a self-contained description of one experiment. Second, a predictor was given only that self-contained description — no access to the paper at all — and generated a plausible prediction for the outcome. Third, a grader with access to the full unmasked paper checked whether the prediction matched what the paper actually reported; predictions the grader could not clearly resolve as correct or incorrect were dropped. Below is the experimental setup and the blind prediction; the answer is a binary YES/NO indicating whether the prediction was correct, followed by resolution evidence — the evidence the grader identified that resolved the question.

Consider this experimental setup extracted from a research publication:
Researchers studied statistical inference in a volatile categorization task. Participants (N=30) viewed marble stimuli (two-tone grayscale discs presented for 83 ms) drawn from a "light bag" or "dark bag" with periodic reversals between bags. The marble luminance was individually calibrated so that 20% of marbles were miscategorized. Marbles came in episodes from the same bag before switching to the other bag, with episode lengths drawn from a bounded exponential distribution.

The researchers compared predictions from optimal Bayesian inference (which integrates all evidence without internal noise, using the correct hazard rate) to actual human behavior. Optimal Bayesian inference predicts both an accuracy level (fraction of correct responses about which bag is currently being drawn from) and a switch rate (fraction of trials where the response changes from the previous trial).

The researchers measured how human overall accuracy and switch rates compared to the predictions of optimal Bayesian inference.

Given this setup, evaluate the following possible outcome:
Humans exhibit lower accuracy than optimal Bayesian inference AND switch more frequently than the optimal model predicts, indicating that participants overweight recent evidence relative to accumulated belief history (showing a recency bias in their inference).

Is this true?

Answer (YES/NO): NO